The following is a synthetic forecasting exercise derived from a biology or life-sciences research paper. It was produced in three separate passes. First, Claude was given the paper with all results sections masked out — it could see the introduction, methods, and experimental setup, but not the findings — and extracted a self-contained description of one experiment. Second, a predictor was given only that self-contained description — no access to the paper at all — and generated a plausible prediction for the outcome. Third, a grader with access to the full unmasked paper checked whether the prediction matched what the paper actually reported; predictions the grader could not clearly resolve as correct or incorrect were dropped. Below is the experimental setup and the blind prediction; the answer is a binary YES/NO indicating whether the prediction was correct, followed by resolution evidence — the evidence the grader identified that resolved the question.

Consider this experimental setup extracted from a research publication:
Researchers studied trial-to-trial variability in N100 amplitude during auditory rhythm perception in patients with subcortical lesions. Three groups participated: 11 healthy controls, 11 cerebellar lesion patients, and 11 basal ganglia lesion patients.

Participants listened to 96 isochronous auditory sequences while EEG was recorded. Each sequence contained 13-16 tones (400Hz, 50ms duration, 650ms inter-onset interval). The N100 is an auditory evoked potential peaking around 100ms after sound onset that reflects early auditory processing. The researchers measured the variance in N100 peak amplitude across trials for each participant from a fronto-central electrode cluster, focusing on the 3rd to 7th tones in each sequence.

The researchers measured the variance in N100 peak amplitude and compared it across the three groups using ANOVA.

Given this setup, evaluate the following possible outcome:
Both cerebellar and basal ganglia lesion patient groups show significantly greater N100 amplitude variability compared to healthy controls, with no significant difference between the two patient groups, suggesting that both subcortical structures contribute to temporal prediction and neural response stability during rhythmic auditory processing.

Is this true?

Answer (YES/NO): NO